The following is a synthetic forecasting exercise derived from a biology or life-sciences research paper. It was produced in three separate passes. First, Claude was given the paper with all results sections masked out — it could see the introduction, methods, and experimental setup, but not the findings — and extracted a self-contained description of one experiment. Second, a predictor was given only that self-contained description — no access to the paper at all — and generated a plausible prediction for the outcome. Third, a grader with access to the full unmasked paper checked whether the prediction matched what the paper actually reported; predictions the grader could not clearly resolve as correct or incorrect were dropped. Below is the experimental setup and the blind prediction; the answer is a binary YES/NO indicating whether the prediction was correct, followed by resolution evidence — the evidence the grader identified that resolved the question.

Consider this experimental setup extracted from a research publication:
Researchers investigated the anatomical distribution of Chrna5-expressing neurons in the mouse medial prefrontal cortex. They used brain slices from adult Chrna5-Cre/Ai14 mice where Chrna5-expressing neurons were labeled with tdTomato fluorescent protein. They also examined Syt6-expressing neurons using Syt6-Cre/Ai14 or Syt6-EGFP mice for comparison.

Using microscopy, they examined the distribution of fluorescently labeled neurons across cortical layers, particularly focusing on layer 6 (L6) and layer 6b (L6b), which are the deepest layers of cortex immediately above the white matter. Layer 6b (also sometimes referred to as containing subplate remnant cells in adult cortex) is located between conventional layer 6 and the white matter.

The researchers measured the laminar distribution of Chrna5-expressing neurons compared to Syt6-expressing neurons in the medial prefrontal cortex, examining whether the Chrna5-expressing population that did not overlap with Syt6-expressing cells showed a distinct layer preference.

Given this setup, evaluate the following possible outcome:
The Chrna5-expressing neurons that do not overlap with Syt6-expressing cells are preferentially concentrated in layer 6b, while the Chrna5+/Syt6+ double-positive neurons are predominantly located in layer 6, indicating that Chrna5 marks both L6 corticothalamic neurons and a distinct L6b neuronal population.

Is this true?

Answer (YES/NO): YES